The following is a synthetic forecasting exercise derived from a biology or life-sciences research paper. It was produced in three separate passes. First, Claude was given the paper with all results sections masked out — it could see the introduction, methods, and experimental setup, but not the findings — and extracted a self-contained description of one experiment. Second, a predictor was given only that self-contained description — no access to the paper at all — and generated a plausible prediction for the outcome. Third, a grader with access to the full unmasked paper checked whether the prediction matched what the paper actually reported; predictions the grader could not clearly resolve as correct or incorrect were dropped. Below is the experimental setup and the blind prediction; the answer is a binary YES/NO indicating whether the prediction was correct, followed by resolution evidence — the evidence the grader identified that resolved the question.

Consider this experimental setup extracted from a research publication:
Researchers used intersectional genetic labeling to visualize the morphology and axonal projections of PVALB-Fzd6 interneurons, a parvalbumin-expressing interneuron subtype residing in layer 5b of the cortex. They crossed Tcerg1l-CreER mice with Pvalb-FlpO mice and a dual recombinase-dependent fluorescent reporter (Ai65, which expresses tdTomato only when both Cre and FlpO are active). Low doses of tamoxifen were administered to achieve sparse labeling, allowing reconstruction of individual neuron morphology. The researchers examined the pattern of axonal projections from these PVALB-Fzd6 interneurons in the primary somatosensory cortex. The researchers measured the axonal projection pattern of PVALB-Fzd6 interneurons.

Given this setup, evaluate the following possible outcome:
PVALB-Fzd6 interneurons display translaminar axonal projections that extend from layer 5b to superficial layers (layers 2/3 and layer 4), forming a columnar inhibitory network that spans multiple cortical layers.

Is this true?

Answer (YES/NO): NO